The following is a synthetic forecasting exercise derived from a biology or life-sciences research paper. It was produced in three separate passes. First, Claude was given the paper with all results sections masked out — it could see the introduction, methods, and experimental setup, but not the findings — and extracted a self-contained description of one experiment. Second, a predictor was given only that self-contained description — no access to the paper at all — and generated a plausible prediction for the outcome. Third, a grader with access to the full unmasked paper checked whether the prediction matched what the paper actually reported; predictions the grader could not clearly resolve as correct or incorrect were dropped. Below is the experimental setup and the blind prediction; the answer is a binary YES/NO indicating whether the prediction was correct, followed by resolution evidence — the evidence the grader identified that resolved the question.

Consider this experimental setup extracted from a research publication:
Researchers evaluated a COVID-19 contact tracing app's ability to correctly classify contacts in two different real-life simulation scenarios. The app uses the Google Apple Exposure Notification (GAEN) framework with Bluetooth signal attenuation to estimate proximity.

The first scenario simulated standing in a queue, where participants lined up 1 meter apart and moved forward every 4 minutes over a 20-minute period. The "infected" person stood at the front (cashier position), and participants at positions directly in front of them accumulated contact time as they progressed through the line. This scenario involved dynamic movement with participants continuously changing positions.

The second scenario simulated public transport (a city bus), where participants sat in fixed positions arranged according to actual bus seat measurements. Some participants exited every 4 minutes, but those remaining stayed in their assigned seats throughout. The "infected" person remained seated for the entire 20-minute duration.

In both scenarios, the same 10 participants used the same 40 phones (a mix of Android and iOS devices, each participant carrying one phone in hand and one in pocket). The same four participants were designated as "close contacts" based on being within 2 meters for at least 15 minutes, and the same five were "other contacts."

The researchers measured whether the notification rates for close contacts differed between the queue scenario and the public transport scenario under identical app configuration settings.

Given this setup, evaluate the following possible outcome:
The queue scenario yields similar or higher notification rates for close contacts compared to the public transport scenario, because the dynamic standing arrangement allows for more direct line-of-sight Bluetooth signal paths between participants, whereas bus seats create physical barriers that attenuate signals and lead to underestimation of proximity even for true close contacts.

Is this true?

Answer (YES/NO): YES